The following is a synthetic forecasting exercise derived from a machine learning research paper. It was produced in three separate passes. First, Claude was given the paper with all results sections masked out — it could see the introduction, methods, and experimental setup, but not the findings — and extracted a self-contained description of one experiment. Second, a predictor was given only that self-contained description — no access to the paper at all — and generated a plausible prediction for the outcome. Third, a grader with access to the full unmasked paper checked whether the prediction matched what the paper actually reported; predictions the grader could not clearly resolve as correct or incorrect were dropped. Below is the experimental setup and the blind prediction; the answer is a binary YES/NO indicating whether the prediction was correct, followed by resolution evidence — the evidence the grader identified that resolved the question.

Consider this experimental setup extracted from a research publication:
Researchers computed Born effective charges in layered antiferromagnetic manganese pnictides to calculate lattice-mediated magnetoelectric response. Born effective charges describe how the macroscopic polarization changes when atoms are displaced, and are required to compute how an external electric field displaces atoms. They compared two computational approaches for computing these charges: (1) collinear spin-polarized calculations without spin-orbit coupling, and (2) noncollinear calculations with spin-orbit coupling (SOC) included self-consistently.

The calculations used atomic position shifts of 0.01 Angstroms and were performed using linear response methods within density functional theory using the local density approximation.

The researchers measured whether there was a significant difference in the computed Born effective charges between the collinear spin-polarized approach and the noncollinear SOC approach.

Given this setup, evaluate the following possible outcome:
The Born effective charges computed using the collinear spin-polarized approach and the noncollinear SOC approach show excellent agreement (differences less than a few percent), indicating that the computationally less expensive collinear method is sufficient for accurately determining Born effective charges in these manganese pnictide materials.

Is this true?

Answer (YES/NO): YES